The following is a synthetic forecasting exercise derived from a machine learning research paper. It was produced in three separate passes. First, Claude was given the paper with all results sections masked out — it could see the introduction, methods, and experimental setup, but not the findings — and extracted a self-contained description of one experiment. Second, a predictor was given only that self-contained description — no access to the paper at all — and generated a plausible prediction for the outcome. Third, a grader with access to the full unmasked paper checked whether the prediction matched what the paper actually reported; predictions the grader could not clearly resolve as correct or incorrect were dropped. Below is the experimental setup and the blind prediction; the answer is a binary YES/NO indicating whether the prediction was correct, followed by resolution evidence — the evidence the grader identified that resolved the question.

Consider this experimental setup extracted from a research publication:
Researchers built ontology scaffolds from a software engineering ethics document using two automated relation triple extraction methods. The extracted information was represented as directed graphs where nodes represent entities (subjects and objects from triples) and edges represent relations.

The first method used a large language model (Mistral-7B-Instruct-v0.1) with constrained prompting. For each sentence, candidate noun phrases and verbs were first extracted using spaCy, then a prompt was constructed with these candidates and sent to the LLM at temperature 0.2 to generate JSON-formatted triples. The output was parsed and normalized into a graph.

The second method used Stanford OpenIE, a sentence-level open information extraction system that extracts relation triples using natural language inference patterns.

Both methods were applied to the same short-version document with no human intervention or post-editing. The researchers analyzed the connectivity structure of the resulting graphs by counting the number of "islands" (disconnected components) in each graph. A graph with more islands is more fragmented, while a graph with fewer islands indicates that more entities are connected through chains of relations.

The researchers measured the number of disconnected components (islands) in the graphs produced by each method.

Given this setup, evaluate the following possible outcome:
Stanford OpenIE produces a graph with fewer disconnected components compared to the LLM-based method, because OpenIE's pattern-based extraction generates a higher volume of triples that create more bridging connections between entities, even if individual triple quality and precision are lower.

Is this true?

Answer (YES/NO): YES